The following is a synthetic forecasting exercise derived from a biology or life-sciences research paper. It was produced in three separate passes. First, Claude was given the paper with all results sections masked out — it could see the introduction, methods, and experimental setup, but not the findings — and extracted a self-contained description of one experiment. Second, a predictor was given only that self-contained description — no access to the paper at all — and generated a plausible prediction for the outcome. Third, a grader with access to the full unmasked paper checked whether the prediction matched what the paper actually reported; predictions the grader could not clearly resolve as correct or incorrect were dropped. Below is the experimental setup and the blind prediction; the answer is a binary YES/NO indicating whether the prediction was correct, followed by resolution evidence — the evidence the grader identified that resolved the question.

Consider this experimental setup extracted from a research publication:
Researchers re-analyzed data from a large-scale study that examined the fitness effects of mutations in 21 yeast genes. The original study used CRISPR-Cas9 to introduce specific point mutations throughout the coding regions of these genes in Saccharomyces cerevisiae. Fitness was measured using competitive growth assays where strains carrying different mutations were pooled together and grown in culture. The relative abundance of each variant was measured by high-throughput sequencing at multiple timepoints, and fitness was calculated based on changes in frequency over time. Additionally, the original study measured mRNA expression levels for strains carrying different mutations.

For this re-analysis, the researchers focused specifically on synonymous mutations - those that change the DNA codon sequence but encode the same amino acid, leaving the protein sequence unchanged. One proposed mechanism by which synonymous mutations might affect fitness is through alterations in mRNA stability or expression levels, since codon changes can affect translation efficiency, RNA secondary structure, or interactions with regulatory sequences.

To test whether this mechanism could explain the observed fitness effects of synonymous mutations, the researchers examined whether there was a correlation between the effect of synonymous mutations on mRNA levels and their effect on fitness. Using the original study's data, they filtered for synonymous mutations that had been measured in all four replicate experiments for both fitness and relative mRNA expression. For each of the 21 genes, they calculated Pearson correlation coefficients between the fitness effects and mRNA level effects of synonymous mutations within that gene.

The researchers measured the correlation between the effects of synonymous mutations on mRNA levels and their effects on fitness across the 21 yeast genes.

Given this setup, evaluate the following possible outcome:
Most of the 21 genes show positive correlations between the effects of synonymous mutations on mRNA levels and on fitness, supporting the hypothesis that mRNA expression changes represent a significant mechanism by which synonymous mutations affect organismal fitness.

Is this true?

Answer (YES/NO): NO